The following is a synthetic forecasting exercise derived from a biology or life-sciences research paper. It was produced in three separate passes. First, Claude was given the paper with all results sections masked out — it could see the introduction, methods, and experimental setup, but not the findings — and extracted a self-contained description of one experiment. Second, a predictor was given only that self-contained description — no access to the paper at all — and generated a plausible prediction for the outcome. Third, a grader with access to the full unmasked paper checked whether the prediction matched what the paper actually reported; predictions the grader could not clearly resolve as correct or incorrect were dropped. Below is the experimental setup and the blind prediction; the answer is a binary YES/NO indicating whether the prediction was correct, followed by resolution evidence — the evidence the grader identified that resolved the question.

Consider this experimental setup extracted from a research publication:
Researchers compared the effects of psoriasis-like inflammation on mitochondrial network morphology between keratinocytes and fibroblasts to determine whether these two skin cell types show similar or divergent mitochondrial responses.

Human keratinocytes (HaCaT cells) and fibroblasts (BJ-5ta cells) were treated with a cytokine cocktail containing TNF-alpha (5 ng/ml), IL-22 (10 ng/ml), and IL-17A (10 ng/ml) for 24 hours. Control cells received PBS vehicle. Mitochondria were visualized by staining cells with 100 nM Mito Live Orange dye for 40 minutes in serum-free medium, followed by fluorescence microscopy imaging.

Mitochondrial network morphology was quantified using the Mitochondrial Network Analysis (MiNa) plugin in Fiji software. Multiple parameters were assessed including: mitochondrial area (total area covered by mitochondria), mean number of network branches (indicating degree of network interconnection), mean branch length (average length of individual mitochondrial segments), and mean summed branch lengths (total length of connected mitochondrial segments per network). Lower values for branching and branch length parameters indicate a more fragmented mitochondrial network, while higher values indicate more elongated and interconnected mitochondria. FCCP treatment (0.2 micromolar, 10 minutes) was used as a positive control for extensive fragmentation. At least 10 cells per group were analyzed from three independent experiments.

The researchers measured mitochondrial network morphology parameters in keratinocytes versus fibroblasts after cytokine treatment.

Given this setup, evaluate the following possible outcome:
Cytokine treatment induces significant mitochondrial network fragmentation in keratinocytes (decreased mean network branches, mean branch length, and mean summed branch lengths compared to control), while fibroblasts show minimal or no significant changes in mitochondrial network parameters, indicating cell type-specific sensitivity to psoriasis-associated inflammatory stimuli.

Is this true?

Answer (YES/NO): NO